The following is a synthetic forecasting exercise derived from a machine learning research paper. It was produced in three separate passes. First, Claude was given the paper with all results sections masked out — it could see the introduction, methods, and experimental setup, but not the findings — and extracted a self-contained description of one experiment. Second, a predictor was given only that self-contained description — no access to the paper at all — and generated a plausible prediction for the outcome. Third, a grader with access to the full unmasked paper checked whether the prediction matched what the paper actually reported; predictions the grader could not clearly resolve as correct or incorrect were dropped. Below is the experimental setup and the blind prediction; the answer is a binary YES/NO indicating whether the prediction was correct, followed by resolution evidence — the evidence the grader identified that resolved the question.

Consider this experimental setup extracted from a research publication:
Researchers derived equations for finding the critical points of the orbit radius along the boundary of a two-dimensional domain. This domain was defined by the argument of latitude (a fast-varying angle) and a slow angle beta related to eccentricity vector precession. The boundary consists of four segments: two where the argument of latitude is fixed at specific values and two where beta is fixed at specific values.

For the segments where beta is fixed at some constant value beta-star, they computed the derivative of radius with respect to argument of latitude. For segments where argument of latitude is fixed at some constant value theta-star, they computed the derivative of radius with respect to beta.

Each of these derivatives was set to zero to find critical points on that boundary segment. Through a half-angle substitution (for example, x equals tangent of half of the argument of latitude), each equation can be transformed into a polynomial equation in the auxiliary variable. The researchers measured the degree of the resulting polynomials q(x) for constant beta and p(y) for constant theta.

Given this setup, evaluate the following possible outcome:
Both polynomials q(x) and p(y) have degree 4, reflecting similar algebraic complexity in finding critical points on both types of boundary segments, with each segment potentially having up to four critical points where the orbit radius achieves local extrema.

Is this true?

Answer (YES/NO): NO